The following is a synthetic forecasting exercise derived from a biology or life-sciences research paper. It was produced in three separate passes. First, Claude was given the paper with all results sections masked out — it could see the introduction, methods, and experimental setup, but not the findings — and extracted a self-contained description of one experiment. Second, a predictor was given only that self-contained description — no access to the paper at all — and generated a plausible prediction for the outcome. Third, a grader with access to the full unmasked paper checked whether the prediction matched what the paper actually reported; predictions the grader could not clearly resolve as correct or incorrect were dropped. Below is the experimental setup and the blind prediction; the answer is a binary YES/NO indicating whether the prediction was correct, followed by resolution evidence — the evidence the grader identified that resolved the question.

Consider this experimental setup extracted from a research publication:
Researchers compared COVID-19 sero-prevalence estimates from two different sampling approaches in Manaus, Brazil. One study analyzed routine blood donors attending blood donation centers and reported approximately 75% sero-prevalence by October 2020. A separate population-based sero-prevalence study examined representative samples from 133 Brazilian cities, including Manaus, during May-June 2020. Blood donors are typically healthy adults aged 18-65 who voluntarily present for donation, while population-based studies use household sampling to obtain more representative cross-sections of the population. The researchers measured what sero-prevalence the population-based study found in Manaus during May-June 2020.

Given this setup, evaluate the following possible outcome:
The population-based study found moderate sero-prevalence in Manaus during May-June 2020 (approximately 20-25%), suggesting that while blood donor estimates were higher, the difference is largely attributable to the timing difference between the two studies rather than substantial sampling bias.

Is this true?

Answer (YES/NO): NO